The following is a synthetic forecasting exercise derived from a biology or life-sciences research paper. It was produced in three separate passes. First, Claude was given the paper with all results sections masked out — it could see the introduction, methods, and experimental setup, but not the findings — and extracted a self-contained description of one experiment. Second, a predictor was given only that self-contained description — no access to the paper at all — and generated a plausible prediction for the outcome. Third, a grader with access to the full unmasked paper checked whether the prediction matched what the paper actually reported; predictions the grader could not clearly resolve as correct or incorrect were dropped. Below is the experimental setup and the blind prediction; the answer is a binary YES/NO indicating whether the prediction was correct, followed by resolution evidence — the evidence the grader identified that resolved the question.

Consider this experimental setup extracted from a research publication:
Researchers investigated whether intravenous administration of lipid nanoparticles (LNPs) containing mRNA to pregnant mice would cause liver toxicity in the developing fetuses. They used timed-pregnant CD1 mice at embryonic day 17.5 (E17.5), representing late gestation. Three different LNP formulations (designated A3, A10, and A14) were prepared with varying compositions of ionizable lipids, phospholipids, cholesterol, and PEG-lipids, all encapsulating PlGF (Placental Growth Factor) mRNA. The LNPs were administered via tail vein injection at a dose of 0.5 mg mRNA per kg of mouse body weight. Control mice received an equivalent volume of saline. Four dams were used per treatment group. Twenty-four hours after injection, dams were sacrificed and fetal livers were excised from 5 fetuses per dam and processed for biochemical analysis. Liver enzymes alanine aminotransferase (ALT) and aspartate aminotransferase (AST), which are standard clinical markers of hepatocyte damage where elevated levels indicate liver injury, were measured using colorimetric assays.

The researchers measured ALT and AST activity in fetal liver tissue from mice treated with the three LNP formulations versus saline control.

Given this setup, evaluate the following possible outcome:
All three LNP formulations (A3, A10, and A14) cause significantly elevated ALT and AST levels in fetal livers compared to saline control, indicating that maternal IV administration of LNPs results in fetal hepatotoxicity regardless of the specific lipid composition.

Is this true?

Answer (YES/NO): NO